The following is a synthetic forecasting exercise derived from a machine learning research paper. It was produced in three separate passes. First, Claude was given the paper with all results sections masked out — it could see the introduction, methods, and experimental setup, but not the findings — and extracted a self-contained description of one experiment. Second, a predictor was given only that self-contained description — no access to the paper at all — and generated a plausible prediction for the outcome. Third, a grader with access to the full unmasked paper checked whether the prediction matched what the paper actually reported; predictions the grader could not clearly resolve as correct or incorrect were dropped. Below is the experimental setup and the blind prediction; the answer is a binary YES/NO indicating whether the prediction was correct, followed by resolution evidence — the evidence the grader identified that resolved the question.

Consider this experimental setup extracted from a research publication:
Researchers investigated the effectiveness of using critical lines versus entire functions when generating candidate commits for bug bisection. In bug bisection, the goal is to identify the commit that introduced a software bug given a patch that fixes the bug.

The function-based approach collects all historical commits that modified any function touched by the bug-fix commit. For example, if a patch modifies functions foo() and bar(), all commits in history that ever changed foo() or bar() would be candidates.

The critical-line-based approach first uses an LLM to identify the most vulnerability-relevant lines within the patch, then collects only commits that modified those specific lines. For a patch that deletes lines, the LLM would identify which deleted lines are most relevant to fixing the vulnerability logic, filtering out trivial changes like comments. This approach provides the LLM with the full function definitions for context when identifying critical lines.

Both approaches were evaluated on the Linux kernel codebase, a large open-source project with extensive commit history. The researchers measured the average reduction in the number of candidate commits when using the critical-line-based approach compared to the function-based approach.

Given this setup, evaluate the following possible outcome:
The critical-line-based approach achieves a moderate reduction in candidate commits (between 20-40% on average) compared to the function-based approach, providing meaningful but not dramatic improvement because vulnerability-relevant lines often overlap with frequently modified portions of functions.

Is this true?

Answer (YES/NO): NO